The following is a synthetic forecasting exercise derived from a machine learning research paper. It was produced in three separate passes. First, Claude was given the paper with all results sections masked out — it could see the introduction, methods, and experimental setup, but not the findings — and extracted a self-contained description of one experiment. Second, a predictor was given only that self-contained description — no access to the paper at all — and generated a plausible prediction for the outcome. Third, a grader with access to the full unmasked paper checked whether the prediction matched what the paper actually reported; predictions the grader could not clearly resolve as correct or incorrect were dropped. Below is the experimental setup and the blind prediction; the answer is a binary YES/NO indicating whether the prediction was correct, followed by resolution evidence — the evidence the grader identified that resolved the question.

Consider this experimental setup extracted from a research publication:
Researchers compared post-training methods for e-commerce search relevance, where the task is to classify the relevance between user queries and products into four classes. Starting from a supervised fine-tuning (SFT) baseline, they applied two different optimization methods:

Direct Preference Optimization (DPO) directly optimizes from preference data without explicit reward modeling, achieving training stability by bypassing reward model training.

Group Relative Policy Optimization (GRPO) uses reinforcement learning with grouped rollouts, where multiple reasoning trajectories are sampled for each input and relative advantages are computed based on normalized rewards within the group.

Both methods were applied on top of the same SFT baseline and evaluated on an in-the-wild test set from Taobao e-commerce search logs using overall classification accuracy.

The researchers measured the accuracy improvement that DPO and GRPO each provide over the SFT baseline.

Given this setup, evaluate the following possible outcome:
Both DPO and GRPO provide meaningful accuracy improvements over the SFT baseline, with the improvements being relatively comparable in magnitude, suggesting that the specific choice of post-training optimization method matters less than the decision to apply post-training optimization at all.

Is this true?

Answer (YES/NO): YES